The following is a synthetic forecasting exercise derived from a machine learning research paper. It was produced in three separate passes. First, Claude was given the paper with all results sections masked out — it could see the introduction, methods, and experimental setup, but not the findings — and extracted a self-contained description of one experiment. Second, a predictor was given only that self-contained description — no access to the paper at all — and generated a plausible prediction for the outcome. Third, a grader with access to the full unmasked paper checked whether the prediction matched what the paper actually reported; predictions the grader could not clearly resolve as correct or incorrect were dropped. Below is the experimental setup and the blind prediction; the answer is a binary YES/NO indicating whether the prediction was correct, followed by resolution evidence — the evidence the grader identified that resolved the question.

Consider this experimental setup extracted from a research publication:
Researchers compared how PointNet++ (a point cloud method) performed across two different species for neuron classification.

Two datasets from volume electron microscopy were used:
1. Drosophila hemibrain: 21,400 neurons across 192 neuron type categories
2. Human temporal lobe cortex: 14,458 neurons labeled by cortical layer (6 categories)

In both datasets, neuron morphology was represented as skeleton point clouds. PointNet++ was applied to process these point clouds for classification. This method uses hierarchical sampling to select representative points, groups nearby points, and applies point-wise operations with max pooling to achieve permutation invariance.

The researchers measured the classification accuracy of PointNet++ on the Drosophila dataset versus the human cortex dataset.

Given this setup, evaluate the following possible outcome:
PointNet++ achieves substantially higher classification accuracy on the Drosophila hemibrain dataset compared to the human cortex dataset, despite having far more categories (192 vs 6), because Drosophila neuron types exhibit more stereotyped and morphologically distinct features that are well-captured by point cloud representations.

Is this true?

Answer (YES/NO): YES